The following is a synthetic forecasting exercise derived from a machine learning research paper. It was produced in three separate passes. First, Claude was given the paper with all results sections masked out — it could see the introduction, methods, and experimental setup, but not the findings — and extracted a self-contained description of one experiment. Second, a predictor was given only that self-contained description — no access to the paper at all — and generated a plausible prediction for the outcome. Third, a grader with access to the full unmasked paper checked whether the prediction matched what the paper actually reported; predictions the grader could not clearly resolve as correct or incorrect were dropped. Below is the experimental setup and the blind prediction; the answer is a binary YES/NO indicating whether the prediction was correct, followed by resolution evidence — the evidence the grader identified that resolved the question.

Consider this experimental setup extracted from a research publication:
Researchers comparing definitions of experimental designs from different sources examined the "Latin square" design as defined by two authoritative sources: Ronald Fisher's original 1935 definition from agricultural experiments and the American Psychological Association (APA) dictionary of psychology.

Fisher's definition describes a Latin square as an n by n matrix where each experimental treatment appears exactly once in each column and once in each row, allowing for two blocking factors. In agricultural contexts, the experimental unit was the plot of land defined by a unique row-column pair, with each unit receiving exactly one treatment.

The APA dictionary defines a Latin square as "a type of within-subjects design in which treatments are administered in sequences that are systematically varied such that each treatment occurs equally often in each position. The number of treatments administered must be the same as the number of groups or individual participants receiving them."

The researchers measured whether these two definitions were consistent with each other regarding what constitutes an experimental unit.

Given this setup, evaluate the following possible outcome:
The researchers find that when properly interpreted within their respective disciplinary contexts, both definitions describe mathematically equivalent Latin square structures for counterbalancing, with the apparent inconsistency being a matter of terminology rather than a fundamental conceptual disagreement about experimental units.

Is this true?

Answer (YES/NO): NO